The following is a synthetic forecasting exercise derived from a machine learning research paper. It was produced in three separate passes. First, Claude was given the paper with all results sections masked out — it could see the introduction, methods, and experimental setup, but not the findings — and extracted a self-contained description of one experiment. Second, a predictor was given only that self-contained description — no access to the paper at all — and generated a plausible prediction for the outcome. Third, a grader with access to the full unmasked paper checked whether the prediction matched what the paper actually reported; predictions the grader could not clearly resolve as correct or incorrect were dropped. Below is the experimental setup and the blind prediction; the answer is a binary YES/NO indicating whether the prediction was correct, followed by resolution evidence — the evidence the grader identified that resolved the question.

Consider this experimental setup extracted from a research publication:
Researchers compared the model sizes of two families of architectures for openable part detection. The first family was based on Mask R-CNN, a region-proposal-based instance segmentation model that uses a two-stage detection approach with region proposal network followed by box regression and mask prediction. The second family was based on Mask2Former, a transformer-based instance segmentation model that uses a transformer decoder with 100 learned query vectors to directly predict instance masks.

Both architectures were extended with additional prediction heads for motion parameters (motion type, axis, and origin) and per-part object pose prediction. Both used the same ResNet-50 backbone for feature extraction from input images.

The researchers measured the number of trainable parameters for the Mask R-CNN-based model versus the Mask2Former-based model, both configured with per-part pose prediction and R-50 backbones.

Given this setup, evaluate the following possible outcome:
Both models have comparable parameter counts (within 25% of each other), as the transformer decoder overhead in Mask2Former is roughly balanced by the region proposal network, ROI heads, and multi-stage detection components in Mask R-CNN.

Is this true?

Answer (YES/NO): YES